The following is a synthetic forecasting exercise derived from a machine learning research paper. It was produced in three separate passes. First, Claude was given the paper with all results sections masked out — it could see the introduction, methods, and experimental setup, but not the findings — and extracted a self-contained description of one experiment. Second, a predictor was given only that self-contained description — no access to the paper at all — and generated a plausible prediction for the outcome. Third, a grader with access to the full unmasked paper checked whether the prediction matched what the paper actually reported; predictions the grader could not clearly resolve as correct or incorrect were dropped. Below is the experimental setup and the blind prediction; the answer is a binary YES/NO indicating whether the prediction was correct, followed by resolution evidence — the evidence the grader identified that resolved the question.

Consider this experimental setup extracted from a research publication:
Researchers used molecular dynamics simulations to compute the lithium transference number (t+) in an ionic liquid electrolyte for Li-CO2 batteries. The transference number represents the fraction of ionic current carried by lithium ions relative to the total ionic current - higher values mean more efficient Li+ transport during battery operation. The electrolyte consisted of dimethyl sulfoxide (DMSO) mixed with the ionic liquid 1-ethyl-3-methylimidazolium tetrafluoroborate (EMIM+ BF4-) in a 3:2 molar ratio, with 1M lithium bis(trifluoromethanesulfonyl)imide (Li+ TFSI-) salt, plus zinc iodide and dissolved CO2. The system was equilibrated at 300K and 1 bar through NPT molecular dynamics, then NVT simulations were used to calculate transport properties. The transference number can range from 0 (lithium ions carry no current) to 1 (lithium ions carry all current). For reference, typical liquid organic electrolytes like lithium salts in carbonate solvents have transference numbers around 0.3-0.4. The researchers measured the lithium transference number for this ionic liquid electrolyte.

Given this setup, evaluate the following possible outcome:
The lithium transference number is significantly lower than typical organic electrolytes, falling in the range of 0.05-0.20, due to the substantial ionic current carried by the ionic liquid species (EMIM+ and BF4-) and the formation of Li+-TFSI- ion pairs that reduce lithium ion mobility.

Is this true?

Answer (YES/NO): NO